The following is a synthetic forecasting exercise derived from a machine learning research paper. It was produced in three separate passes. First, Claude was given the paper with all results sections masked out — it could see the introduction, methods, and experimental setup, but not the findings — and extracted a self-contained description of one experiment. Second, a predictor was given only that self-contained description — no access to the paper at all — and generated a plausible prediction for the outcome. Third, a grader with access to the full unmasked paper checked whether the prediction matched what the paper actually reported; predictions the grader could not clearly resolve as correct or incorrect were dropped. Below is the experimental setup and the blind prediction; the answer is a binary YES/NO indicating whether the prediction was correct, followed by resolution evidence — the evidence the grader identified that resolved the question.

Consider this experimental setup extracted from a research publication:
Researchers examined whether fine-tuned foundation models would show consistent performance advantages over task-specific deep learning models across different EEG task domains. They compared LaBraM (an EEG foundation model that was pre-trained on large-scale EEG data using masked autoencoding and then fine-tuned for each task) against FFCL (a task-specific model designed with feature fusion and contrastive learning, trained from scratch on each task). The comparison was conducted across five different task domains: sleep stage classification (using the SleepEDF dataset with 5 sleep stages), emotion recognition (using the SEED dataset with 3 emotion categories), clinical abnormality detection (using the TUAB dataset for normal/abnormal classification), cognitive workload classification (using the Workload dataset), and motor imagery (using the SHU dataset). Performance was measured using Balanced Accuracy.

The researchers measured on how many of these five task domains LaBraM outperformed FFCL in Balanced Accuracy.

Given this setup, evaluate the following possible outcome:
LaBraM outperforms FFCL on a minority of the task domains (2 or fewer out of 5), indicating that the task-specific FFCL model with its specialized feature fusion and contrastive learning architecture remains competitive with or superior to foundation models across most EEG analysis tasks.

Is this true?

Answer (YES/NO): NO